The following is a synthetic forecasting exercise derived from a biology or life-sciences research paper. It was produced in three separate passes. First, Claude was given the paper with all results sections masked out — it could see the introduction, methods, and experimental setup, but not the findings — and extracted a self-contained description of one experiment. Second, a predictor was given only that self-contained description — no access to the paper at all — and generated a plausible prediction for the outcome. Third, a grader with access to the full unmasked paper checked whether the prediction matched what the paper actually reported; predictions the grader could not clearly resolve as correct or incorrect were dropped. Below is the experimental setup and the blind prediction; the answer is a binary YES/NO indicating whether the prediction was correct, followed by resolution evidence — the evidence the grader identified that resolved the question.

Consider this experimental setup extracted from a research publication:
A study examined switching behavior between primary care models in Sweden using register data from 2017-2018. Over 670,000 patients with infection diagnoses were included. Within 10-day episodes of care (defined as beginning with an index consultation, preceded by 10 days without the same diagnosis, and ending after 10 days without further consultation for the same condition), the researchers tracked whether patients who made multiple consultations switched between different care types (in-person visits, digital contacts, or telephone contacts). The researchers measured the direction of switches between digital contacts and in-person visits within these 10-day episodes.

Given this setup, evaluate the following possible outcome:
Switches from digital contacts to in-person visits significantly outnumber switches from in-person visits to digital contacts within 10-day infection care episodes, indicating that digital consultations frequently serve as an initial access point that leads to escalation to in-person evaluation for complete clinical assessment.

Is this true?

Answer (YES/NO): NO